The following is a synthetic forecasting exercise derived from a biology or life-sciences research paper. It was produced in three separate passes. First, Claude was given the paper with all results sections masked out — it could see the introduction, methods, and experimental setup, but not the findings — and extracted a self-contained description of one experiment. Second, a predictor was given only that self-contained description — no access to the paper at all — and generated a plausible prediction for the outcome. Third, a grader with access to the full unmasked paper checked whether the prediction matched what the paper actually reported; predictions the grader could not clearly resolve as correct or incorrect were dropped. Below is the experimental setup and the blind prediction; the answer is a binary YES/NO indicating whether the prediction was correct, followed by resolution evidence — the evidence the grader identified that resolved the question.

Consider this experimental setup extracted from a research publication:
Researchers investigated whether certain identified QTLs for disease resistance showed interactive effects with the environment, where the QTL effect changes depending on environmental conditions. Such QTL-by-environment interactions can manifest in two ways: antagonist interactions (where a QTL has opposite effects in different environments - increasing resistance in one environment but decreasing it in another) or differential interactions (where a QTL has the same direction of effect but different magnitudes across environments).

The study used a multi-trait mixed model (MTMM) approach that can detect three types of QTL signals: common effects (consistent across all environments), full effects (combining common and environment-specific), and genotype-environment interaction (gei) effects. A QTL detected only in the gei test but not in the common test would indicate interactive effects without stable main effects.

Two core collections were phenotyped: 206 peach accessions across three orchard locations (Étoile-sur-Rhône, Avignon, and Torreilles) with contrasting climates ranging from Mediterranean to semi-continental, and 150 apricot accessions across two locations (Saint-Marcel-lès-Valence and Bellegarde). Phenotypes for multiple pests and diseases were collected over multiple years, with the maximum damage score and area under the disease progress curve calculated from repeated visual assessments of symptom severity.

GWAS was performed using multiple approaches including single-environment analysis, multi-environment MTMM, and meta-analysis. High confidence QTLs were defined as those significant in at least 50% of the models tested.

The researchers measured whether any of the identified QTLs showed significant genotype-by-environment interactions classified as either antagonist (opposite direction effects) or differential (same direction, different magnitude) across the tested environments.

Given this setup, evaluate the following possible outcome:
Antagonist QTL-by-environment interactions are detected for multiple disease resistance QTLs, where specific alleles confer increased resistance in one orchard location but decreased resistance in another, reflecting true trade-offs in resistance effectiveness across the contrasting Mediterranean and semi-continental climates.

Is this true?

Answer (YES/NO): NO